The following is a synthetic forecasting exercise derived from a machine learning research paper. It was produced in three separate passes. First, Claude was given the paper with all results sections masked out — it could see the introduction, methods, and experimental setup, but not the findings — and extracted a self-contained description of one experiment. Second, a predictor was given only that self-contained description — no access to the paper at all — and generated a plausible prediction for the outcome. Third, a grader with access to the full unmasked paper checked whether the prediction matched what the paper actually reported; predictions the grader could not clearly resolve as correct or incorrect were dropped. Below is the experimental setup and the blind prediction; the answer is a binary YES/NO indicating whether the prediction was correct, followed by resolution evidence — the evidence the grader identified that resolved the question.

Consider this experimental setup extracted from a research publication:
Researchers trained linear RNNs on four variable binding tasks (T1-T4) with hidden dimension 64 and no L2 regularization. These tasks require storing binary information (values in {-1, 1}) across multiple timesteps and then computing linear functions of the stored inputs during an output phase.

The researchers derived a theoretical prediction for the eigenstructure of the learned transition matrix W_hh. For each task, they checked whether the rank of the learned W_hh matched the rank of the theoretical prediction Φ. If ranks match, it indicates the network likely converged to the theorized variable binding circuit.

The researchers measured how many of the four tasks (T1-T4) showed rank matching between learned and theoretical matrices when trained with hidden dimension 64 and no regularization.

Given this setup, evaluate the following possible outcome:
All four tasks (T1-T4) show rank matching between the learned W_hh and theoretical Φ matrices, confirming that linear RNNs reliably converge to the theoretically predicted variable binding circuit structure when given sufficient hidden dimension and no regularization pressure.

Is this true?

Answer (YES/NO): NO